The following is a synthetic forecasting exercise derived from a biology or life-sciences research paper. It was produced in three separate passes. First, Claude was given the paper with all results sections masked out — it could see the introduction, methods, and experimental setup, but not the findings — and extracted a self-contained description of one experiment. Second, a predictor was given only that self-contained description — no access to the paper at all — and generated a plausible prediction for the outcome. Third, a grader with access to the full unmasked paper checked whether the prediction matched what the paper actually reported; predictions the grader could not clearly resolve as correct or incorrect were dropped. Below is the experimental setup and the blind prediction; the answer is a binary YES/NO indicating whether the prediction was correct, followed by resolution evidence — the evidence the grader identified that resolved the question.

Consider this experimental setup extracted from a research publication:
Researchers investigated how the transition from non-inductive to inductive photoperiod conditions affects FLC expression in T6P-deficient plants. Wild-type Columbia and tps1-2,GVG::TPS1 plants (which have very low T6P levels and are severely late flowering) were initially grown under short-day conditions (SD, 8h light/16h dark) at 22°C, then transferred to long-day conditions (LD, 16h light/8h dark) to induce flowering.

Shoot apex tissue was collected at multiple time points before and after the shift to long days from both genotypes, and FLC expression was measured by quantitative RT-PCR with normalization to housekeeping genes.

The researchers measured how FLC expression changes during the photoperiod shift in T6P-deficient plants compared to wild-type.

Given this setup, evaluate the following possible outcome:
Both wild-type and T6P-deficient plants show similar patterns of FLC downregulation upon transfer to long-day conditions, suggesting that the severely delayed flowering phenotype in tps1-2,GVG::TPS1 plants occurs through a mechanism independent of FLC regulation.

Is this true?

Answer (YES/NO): NO